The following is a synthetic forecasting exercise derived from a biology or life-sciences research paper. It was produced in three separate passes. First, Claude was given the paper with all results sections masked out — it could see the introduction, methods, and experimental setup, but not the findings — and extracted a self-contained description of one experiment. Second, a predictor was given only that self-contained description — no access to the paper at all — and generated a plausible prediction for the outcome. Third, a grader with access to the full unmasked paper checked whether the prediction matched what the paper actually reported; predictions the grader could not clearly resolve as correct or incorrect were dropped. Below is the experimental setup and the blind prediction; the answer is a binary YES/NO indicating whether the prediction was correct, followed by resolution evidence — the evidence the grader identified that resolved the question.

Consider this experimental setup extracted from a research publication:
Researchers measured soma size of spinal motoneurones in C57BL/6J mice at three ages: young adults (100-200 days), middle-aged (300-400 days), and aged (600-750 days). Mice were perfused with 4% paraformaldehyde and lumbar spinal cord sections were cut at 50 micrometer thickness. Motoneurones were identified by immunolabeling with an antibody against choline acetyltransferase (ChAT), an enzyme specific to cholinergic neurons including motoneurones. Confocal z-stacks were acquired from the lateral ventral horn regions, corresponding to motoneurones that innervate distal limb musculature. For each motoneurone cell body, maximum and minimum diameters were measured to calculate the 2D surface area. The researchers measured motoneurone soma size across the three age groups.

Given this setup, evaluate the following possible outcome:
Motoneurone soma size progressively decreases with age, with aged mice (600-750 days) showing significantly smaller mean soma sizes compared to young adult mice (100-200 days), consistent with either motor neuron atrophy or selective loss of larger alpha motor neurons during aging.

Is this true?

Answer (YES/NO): NO